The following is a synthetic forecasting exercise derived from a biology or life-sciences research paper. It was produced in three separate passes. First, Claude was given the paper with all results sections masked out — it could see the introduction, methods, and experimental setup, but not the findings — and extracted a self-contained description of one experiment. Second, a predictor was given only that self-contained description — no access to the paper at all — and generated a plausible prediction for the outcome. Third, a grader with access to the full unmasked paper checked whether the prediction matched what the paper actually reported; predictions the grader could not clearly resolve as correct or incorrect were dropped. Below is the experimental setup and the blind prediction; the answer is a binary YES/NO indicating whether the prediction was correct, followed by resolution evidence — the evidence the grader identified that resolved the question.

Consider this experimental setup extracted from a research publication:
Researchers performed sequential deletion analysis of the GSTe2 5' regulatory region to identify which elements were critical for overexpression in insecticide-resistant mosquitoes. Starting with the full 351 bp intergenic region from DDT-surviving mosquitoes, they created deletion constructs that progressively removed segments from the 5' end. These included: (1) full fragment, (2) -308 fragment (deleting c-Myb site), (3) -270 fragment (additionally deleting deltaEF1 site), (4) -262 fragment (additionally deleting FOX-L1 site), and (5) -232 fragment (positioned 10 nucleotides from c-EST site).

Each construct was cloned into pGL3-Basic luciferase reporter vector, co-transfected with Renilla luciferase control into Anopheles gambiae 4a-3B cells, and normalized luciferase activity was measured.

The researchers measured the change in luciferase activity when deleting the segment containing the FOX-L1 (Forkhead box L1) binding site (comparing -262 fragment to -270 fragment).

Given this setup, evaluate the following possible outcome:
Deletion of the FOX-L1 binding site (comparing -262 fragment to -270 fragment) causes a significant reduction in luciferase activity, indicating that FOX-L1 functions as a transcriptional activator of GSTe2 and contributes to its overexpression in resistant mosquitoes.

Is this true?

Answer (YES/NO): YES